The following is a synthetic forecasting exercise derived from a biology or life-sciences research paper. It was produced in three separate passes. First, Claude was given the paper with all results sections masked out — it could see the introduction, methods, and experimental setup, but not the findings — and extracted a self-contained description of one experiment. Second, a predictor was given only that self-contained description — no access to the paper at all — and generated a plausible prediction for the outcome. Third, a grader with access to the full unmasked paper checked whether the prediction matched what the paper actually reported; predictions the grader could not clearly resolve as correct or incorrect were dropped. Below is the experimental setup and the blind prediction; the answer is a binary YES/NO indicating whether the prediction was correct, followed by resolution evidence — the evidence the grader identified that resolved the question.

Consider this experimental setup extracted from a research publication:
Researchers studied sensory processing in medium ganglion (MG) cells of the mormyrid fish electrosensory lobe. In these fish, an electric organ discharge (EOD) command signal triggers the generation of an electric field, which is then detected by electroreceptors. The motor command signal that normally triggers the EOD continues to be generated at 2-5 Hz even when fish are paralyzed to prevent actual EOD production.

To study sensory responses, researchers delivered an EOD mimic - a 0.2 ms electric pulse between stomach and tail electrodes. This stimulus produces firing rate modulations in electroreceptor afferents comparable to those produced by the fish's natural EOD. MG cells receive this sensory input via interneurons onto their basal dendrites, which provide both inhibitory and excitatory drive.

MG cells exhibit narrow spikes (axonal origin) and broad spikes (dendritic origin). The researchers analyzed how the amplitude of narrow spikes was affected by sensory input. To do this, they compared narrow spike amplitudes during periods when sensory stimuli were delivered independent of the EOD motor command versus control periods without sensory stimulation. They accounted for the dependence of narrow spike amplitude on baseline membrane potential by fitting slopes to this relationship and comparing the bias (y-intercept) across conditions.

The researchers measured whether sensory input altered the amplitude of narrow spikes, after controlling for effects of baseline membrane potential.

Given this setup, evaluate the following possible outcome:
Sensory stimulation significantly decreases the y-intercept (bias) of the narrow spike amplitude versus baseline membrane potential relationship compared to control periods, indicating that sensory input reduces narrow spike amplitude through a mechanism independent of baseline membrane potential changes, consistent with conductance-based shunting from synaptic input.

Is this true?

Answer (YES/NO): NO